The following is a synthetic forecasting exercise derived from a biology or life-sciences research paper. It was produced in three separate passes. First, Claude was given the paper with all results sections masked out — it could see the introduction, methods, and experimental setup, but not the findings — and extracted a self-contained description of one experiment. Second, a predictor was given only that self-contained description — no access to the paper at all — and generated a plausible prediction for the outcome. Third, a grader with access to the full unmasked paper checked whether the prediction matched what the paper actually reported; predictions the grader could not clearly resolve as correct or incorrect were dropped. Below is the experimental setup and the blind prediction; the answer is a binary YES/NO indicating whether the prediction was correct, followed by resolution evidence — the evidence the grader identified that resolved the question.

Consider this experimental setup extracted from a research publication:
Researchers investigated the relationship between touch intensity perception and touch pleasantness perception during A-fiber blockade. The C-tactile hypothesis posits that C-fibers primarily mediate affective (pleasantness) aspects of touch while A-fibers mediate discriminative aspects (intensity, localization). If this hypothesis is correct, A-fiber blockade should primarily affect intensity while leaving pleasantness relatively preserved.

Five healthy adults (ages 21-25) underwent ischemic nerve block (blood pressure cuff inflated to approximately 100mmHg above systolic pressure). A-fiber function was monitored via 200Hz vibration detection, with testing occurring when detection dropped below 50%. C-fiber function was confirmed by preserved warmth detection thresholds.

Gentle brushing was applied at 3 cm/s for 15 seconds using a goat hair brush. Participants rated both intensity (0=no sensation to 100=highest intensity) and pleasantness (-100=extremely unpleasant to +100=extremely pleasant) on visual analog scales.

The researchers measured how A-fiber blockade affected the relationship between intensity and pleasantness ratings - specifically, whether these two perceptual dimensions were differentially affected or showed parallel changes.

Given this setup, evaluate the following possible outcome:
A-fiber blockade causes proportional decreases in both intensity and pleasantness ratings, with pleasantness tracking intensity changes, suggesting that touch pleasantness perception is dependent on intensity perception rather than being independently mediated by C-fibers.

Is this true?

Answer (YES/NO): YES